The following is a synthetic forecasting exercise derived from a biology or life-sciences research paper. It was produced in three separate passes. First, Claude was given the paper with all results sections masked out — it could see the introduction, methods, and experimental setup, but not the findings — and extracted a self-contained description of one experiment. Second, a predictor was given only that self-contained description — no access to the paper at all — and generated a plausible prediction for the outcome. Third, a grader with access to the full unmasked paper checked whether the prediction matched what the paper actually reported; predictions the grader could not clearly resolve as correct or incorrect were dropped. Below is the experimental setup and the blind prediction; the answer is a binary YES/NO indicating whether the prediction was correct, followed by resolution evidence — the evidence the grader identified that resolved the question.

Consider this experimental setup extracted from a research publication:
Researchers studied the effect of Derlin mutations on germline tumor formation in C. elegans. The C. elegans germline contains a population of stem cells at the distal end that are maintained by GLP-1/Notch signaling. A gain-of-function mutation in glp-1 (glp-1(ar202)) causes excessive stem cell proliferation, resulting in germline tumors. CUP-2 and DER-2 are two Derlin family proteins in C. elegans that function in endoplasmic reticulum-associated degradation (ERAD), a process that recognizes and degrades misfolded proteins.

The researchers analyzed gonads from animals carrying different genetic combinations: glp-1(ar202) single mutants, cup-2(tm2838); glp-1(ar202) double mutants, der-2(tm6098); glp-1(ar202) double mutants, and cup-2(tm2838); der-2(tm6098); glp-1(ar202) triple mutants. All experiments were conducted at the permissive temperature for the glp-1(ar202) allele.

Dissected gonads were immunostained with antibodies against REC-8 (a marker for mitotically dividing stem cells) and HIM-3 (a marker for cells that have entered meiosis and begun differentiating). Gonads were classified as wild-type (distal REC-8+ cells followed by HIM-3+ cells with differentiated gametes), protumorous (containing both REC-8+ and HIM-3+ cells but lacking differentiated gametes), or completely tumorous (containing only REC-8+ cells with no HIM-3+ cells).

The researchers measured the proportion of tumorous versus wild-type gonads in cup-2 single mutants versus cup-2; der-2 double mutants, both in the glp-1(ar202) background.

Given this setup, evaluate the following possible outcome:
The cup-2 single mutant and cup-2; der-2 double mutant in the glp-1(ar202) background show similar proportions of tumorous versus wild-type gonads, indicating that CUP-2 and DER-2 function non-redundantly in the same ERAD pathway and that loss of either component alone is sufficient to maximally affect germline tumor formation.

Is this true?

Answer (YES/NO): NO